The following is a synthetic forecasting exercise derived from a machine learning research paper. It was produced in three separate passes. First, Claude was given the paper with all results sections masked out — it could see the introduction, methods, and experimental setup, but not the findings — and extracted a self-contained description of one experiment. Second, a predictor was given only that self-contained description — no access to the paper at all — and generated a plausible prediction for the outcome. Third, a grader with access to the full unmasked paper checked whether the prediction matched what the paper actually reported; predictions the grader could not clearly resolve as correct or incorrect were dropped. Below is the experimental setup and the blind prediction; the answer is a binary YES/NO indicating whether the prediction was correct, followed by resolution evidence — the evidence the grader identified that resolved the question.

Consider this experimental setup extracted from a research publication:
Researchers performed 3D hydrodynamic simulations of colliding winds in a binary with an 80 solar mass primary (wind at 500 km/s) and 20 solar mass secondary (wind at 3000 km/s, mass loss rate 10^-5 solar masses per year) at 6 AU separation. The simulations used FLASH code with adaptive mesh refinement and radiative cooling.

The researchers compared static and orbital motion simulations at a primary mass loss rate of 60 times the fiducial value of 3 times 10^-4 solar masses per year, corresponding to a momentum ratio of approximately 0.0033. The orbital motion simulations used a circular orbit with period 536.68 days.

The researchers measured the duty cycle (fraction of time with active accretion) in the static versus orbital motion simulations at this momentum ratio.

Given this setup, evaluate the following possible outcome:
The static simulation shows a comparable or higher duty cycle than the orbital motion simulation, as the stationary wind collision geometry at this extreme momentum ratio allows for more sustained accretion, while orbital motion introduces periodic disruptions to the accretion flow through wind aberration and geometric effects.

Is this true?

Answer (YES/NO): YES